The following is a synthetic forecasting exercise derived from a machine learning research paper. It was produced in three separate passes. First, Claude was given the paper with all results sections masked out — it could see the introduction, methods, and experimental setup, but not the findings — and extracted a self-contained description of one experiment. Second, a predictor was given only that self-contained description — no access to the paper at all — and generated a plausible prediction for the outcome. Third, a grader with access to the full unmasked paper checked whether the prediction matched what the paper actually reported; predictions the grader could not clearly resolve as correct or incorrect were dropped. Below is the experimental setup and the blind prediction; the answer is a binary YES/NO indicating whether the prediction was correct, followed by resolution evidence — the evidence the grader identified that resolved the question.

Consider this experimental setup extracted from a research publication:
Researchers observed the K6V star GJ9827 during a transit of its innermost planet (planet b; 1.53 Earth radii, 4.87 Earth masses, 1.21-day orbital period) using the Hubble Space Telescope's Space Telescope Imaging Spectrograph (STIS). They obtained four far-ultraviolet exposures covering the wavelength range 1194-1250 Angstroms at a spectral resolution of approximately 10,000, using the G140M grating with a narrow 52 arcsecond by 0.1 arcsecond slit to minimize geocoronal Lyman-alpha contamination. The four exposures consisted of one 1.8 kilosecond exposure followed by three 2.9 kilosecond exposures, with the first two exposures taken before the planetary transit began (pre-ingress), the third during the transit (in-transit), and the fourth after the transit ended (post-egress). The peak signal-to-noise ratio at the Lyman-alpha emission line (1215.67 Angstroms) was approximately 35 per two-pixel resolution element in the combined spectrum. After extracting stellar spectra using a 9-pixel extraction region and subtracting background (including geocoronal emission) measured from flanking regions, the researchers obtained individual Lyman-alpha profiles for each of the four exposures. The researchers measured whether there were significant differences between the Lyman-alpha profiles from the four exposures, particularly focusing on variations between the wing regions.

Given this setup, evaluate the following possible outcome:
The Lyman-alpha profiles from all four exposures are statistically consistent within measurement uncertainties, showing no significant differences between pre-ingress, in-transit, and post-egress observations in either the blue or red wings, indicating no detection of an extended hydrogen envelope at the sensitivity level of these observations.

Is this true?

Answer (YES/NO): YES